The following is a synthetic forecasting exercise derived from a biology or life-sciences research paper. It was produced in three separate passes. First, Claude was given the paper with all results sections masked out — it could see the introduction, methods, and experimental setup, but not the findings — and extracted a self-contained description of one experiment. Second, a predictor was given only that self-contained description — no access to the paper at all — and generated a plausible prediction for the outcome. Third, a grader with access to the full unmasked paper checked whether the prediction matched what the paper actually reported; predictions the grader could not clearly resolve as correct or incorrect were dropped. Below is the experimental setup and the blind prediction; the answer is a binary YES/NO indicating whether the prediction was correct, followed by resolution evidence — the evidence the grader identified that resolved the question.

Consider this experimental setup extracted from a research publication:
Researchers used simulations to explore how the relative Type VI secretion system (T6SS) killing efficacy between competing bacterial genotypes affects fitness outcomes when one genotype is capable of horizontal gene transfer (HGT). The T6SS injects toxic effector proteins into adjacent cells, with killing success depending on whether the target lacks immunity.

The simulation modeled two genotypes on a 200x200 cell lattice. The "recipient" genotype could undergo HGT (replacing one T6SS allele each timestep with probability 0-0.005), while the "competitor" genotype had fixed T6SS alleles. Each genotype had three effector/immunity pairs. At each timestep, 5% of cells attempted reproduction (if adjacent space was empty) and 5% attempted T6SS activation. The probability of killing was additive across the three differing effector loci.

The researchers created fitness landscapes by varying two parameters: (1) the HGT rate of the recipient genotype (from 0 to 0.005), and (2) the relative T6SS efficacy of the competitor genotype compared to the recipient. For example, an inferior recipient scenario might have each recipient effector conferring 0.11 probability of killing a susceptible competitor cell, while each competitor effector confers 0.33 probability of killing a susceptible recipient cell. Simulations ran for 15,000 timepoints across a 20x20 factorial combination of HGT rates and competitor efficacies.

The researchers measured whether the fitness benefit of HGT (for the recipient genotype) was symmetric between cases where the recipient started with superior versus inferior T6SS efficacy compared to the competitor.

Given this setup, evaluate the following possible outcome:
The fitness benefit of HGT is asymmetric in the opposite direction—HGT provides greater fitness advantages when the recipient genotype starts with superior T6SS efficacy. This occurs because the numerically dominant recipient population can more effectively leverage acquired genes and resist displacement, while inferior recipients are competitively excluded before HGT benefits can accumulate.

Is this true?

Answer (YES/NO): NO